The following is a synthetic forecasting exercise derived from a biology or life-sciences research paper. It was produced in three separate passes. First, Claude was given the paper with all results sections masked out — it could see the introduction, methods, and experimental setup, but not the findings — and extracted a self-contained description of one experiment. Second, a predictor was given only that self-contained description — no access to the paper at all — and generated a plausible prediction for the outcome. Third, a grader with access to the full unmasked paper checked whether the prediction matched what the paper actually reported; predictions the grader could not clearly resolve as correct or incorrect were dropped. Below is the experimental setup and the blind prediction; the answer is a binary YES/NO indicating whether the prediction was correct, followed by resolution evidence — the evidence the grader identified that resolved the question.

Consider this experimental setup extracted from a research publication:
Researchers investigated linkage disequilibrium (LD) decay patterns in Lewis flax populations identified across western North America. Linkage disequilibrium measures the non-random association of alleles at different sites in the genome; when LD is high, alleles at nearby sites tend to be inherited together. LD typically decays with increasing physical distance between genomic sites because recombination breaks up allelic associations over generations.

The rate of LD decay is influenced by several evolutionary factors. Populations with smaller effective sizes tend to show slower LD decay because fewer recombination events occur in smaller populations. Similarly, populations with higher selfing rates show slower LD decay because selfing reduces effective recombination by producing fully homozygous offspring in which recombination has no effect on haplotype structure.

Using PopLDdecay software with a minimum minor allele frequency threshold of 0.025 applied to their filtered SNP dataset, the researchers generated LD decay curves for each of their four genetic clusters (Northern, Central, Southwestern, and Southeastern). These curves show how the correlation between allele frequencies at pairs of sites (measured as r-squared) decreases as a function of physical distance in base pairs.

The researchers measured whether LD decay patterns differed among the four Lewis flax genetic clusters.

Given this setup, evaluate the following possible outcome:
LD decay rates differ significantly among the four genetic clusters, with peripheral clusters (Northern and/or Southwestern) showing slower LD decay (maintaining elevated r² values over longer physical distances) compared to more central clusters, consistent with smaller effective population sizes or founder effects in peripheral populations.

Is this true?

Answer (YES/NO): YES